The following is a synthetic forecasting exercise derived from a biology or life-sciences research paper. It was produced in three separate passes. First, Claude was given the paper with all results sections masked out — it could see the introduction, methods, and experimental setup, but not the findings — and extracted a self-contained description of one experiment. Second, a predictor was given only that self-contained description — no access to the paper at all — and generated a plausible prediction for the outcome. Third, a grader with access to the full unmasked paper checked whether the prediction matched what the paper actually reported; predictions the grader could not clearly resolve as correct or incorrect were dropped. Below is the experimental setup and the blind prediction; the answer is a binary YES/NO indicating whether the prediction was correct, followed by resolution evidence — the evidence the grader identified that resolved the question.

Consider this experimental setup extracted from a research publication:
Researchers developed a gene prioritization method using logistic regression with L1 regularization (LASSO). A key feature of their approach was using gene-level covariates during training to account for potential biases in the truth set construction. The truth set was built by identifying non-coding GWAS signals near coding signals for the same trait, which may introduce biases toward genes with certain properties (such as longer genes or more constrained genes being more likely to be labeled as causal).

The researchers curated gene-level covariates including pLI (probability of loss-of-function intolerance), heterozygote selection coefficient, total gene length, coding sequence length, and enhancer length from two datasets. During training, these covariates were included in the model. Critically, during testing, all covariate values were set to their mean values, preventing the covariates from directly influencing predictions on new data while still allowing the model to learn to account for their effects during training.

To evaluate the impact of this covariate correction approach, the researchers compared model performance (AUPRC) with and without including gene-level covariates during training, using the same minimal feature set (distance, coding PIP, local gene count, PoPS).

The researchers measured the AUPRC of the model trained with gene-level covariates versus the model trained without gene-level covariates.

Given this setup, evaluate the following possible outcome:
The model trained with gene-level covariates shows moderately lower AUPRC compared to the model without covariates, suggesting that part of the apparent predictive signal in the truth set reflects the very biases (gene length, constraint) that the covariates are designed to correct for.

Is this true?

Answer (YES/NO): NO